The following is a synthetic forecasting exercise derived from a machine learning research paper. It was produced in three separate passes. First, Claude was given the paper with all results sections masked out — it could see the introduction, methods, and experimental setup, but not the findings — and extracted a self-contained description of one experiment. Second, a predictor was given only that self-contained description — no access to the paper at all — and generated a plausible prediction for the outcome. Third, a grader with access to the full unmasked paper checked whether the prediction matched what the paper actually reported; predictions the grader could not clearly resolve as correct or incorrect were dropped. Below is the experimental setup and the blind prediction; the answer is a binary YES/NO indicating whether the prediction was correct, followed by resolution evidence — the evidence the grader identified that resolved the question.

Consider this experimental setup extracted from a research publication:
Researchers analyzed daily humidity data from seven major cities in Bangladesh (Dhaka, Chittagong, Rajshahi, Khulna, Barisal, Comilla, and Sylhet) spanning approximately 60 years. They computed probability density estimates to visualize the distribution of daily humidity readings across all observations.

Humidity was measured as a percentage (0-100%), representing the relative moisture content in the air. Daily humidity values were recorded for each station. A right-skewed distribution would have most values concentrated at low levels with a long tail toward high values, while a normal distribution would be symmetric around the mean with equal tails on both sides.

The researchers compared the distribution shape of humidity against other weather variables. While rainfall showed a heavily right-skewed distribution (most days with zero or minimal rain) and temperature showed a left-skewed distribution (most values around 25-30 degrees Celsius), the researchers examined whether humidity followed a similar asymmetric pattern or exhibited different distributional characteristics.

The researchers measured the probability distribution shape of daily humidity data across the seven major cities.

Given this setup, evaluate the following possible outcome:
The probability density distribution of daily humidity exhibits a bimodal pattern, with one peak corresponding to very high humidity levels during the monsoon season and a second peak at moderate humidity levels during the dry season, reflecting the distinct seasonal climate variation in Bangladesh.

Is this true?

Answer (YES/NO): NO